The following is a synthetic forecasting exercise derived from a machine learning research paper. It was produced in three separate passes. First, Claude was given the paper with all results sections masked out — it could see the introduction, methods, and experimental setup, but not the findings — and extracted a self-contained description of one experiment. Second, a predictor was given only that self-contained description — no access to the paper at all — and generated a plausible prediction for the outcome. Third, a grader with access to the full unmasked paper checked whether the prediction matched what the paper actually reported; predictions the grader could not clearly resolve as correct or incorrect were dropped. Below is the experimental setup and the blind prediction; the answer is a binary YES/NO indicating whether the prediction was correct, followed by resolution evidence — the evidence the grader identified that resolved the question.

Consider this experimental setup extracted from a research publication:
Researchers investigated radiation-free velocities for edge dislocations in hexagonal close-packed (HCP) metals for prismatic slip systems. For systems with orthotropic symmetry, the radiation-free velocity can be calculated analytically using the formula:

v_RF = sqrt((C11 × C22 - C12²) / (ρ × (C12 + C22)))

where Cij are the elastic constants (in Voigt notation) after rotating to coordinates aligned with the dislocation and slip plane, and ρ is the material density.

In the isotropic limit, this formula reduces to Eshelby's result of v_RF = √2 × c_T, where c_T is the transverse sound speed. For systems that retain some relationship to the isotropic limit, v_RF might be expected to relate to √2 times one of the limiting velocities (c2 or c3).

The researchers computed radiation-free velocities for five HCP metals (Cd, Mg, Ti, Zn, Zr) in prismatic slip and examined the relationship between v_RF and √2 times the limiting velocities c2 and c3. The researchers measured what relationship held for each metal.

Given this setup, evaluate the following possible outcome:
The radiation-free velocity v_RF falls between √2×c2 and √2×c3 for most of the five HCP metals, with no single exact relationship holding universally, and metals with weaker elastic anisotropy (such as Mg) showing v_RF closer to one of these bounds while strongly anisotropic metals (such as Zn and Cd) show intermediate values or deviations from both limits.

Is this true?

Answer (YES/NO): NO